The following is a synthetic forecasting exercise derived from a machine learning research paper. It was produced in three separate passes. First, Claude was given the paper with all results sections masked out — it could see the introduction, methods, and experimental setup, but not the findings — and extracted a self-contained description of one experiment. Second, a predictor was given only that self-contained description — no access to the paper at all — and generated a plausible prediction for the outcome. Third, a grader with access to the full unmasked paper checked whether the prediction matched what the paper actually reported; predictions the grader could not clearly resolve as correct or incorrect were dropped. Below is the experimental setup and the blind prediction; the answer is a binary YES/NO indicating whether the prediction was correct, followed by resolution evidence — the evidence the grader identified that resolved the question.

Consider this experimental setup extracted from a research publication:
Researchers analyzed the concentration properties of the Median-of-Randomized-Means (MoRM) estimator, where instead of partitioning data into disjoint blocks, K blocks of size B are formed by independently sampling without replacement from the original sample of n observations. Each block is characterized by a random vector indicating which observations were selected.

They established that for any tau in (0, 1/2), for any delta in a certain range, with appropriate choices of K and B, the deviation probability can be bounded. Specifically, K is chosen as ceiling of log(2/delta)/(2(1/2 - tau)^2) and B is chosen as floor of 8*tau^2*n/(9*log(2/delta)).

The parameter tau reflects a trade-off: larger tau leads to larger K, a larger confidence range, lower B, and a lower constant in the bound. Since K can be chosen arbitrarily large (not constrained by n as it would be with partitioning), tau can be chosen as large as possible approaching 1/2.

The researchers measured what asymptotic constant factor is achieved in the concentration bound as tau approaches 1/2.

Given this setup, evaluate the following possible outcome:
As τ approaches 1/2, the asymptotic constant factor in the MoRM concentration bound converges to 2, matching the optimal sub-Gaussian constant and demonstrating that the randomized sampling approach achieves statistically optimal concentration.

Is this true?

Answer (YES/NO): NO